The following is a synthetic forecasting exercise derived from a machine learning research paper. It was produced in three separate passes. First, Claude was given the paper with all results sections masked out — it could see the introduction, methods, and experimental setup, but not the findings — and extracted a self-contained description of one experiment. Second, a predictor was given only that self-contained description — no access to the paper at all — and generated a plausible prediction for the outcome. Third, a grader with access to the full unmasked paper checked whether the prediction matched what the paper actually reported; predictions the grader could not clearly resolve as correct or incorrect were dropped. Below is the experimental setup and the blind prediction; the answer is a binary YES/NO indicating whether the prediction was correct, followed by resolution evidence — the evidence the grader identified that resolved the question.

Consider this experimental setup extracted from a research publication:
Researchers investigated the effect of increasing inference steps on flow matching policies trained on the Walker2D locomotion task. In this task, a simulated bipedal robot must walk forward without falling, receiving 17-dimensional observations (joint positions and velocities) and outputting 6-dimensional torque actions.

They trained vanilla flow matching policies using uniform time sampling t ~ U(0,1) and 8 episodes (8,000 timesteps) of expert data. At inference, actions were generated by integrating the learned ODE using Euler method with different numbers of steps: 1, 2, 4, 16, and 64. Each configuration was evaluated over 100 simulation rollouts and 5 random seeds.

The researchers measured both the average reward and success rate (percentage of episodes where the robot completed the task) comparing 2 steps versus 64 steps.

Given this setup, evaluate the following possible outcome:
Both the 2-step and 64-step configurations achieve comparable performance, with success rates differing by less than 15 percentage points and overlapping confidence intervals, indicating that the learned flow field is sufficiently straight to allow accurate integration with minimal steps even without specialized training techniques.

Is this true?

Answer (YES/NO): NO